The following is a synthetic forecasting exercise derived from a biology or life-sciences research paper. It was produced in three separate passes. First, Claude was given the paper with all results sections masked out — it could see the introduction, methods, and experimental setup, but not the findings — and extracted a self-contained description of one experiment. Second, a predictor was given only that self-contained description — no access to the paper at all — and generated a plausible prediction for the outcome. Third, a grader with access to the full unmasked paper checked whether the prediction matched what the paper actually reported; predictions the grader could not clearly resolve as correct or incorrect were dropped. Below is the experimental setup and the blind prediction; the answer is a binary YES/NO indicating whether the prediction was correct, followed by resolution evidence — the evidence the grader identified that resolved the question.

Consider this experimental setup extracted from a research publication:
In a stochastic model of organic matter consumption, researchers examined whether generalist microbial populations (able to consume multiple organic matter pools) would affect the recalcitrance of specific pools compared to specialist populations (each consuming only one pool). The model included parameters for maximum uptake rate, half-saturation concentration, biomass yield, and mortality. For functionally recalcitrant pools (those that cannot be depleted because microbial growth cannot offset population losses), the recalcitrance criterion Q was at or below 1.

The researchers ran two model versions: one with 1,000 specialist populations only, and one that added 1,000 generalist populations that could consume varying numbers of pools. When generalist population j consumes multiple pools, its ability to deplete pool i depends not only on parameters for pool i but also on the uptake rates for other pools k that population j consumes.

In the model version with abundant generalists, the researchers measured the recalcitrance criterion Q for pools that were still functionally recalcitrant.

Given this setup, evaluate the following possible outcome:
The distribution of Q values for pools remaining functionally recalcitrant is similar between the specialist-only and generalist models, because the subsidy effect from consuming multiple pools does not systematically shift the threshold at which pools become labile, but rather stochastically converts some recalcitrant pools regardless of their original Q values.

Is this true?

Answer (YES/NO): NO